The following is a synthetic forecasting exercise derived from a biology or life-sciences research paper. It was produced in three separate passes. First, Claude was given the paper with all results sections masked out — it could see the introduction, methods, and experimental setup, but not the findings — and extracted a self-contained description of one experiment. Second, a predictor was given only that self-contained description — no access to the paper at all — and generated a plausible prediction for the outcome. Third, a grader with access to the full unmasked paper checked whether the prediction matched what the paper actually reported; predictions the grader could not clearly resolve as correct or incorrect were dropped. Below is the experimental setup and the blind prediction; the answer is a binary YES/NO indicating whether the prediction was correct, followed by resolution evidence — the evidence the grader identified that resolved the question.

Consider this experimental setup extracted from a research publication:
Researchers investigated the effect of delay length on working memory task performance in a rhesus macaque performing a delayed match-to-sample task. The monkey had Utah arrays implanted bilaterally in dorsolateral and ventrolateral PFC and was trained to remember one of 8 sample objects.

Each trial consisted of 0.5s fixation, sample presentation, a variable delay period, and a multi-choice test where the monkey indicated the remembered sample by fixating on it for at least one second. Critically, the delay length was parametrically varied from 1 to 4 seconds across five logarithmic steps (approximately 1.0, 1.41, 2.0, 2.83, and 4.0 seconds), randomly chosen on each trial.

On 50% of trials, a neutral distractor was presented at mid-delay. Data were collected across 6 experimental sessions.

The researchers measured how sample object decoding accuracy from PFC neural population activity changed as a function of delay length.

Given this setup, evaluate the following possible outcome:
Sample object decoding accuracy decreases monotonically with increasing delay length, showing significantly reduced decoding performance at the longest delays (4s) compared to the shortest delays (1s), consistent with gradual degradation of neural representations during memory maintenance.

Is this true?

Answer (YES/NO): YES